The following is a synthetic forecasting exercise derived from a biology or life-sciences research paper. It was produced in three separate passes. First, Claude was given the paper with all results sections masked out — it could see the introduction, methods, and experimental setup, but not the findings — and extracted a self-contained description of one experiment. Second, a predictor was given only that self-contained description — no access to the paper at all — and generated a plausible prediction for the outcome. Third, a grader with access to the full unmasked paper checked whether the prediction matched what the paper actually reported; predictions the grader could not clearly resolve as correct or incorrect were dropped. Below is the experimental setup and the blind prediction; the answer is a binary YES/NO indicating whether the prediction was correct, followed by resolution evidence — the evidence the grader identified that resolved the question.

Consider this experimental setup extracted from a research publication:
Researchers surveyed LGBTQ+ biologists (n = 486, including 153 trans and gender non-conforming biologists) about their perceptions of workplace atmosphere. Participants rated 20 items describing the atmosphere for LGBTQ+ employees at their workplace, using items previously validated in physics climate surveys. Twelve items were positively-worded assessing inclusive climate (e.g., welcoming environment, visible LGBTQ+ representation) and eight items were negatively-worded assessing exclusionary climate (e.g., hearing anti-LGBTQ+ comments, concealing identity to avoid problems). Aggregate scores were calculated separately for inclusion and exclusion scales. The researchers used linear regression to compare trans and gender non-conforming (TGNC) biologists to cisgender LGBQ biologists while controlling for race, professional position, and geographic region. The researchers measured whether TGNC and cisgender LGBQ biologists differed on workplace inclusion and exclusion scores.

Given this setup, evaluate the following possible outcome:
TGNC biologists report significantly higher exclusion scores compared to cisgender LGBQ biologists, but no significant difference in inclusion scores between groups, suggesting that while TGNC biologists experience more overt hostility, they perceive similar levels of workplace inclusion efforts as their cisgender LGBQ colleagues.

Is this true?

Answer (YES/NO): NO